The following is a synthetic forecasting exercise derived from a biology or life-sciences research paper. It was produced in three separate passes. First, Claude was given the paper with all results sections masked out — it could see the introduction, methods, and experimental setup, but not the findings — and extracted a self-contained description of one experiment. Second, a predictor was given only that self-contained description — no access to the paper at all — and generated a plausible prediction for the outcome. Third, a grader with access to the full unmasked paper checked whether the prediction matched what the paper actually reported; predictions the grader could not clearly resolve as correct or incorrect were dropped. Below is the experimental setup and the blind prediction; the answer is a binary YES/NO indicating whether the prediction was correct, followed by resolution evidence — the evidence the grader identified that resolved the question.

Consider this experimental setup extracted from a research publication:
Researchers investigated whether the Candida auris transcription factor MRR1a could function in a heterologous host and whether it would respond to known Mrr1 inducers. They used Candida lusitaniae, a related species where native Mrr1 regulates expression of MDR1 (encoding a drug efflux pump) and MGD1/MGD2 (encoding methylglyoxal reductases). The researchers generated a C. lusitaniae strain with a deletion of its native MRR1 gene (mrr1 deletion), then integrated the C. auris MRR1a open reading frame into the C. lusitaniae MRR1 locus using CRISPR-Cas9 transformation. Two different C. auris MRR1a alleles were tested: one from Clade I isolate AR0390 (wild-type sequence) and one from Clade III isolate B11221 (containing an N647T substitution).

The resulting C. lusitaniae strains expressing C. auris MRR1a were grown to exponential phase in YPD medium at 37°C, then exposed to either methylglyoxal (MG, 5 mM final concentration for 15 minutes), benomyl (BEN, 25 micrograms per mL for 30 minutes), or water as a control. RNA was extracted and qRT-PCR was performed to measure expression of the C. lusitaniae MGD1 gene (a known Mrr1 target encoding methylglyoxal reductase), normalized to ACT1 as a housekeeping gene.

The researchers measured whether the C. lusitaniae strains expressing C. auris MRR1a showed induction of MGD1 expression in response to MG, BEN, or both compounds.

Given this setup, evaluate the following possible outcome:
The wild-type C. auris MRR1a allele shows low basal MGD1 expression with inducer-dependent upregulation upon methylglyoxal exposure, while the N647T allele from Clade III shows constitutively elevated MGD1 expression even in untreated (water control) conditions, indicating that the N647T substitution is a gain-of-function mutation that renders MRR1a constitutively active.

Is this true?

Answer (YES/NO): NO